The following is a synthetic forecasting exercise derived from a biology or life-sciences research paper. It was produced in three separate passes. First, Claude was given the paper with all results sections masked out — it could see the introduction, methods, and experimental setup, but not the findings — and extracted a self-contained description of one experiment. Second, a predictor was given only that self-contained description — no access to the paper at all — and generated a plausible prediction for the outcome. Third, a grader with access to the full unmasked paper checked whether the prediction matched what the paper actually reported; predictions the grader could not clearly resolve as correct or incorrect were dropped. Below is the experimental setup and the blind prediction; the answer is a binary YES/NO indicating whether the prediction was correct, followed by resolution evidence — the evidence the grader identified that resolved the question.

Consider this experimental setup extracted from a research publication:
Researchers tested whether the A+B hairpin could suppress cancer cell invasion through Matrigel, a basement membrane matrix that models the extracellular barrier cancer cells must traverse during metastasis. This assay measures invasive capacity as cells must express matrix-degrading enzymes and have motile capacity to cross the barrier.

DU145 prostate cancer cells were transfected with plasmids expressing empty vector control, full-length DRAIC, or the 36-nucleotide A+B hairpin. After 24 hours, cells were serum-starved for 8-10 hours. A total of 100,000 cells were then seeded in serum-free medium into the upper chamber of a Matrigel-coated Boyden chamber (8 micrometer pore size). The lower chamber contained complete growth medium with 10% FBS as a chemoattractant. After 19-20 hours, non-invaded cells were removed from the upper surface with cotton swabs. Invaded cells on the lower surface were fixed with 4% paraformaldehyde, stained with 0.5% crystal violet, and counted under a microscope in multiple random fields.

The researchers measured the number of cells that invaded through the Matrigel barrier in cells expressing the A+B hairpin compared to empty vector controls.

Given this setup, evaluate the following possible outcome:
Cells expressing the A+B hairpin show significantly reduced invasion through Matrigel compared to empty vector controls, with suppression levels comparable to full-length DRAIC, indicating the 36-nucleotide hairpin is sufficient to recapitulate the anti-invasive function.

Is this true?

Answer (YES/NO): YES